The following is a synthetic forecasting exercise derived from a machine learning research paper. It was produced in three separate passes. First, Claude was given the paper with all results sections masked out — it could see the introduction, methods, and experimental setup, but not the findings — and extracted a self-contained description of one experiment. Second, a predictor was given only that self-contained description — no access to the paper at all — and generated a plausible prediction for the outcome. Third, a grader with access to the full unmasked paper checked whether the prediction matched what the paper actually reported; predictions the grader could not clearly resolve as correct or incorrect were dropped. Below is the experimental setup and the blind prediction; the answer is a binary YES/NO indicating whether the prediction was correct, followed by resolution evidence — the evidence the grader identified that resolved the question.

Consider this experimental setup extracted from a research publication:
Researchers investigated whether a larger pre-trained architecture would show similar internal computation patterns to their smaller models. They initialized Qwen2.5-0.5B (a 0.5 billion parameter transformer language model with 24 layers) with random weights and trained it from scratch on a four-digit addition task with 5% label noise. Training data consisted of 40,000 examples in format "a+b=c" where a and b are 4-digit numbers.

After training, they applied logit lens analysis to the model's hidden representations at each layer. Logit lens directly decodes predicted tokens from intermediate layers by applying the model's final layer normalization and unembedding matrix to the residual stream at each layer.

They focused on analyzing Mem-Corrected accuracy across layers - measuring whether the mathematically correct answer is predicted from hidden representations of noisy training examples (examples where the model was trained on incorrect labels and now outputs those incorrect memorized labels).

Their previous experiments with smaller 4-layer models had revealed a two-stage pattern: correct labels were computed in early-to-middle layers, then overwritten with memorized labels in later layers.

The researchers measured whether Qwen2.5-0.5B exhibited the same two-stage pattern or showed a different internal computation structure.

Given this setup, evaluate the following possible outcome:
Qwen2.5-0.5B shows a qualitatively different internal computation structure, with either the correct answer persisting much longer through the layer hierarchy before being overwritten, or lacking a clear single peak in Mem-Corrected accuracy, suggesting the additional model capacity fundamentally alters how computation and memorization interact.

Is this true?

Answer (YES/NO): NO